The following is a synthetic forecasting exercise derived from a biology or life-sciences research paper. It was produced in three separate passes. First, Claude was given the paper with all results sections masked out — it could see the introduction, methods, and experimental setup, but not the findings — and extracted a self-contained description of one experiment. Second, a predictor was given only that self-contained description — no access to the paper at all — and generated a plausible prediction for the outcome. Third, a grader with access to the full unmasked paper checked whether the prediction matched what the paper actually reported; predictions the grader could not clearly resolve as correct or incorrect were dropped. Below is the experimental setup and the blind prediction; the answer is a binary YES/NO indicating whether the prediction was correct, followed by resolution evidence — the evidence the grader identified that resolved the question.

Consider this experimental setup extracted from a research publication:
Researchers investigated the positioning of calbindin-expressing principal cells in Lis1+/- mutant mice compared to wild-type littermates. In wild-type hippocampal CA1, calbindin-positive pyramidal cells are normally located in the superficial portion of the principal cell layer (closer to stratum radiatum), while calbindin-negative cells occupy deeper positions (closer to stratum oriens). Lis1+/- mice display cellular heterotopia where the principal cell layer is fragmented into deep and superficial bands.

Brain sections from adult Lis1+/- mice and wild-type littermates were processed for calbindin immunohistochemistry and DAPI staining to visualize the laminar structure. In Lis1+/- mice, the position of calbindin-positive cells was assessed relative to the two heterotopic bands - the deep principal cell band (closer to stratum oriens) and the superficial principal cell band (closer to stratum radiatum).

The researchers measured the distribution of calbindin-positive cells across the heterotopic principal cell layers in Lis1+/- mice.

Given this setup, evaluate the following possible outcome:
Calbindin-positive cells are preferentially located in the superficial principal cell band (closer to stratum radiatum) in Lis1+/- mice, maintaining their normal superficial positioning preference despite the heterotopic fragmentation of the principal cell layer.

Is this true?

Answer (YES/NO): NO